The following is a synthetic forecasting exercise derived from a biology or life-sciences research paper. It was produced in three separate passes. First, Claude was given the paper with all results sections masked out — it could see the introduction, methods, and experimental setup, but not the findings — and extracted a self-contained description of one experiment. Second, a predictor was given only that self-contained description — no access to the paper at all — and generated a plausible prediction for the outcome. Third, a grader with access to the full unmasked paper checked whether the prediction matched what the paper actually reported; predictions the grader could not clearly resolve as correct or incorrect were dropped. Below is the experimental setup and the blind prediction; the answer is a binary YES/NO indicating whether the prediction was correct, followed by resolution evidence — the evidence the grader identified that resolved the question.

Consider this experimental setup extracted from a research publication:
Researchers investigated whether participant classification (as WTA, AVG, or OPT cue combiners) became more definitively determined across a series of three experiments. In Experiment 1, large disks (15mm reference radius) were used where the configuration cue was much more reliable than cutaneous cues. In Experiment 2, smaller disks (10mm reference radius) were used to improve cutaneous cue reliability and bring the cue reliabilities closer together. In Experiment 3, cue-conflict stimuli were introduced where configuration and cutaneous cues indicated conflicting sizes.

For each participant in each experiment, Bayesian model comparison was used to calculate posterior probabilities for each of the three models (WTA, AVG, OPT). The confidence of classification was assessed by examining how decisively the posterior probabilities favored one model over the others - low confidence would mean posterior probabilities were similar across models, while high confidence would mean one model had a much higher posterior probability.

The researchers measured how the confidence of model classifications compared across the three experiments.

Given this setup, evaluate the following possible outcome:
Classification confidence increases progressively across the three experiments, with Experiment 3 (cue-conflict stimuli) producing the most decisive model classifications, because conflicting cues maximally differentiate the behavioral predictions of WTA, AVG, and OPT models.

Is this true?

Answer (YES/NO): YES